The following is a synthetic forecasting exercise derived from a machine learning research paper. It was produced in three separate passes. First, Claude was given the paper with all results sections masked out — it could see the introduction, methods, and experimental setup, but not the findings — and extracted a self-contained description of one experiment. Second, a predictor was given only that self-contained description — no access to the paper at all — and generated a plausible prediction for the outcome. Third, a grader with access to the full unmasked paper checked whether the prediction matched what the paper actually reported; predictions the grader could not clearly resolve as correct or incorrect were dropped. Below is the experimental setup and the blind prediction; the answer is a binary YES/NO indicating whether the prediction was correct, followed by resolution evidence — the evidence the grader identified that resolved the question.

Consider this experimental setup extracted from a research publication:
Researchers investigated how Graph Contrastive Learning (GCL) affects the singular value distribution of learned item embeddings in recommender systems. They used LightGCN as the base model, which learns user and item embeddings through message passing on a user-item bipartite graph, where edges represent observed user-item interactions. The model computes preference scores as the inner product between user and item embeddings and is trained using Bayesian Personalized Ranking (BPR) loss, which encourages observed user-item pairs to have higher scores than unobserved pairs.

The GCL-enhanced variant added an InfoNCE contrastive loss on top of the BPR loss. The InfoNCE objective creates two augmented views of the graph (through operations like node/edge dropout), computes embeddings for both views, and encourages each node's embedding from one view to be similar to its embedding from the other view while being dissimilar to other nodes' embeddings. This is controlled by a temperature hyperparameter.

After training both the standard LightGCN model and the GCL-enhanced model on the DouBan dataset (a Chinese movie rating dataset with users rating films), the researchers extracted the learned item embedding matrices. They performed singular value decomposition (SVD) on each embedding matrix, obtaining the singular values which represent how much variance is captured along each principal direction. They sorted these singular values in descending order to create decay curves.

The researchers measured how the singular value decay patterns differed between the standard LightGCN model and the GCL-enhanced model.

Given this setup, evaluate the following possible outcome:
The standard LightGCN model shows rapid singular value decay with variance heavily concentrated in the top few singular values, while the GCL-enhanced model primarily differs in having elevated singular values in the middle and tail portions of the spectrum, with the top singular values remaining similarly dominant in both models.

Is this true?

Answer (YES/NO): NO